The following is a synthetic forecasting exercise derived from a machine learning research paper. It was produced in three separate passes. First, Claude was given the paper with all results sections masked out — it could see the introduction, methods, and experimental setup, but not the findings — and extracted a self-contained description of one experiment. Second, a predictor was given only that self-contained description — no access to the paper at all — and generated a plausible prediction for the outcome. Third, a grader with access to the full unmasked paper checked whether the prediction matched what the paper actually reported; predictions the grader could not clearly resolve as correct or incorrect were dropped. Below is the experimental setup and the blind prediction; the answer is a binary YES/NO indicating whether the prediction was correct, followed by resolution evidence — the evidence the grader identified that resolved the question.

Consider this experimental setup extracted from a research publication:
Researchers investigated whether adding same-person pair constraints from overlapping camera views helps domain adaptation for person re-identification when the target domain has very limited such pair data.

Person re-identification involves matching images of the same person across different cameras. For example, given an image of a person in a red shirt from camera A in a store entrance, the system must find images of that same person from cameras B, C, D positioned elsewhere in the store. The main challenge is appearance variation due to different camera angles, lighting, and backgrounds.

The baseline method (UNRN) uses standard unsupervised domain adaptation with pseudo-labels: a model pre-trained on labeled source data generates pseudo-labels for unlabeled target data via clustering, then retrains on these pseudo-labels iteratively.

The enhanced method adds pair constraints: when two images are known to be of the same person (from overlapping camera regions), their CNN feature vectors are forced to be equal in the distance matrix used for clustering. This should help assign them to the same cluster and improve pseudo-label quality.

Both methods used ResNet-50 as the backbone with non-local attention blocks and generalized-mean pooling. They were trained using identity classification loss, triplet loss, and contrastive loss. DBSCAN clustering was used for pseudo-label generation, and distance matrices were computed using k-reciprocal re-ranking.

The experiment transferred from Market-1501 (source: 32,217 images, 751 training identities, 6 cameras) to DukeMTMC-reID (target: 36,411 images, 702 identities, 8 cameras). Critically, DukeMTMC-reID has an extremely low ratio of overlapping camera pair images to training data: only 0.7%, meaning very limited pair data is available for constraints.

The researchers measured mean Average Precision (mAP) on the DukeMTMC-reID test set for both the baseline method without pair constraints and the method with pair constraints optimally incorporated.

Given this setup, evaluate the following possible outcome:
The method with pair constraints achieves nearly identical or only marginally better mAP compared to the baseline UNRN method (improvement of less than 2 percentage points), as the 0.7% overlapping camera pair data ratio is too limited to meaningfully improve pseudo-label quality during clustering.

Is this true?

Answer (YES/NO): NO